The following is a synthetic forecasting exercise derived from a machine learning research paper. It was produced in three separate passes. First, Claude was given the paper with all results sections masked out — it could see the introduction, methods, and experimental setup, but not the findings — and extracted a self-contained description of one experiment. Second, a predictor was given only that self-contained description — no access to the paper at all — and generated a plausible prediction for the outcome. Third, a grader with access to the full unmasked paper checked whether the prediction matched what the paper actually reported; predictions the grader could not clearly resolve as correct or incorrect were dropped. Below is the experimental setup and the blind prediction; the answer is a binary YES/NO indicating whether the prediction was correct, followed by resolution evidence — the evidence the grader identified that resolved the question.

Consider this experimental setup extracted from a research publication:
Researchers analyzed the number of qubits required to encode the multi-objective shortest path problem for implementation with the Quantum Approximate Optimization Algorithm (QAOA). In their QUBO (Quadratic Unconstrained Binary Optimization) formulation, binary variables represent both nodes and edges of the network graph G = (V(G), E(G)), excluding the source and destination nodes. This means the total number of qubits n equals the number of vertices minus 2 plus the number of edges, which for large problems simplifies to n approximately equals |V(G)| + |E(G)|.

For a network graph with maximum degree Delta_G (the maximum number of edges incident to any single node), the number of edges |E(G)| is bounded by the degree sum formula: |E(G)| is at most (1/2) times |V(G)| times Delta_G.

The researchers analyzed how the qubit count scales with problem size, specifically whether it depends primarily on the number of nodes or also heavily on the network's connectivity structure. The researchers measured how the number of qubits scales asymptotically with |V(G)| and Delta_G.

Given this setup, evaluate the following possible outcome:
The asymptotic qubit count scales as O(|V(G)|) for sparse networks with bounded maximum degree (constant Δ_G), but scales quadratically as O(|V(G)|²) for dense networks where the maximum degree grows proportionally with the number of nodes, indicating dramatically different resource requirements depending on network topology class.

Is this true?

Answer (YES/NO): YES